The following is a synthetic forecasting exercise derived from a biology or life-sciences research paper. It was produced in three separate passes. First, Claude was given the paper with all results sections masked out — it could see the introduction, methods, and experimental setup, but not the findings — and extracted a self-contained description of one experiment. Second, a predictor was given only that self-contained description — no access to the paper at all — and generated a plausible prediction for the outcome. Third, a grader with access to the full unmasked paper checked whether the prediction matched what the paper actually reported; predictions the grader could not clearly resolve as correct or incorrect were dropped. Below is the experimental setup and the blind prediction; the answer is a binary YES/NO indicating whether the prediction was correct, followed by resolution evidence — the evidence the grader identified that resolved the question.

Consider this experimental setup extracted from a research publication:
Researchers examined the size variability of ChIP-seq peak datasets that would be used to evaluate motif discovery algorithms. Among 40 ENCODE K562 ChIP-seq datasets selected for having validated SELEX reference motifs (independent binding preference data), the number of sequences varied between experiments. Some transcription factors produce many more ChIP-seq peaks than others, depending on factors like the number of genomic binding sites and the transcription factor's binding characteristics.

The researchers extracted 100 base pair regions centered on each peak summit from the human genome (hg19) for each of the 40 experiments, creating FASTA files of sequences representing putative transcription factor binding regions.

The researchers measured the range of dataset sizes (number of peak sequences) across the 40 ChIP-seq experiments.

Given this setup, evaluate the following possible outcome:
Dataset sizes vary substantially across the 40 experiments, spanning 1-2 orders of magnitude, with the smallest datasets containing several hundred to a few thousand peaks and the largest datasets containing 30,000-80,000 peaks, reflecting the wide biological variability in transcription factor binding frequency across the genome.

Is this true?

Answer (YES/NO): YES